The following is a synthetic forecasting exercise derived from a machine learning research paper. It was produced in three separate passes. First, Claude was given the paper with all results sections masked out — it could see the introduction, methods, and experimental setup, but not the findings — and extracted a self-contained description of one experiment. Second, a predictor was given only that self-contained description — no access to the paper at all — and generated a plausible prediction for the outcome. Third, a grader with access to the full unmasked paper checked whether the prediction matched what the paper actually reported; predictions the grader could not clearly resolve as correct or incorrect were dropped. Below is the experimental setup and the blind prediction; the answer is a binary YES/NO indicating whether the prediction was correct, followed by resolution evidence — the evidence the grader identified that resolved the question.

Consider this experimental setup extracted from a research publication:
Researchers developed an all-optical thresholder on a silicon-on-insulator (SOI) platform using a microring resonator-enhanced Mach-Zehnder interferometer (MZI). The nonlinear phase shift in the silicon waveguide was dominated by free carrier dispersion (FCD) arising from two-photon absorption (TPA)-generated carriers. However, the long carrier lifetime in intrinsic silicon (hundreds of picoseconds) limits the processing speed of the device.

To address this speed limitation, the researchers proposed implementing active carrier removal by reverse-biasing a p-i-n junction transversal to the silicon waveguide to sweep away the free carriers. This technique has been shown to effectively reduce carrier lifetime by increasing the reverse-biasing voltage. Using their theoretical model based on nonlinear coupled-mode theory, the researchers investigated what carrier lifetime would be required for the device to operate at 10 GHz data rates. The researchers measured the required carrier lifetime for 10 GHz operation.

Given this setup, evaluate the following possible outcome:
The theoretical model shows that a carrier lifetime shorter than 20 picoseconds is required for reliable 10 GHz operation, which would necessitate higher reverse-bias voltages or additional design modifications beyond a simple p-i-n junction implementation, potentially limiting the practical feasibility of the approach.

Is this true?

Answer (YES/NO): NO